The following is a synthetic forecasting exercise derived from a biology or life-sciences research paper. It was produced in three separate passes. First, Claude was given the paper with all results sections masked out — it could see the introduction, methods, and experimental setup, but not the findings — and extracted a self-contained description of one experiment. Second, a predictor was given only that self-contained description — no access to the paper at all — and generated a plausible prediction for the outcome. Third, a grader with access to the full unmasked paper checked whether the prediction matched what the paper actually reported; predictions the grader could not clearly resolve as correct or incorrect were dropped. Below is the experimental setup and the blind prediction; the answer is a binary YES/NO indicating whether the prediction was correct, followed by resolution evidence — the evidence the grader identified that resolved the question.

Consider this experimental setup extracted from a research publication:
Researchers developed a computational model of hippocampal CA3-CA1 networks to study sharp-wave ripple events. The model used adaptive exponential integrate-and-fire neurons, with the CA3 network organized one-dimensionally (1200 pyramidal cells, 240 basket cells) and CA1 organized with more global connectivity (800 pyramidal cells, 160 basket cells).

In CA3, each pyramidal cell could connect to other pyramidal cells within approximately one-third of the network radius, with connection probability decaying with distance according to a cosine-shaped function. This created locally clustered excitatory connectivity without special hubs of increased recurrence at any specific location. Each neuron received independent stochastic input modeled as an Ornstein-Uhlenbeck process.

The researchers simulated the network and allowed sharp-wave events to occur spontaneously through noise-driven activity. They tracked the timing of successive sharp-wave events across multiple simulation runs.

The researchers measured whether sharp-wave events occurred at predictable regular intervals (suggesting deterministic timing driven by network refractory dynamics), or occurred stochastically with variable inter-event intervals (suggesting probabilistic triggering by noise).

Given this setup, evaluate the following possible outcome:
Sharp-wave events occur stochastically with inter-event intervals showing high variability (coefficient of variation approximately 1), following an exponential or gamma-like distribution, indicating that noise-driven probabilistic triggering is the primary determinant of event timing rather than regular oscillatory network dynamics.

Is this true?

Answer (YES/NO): YES